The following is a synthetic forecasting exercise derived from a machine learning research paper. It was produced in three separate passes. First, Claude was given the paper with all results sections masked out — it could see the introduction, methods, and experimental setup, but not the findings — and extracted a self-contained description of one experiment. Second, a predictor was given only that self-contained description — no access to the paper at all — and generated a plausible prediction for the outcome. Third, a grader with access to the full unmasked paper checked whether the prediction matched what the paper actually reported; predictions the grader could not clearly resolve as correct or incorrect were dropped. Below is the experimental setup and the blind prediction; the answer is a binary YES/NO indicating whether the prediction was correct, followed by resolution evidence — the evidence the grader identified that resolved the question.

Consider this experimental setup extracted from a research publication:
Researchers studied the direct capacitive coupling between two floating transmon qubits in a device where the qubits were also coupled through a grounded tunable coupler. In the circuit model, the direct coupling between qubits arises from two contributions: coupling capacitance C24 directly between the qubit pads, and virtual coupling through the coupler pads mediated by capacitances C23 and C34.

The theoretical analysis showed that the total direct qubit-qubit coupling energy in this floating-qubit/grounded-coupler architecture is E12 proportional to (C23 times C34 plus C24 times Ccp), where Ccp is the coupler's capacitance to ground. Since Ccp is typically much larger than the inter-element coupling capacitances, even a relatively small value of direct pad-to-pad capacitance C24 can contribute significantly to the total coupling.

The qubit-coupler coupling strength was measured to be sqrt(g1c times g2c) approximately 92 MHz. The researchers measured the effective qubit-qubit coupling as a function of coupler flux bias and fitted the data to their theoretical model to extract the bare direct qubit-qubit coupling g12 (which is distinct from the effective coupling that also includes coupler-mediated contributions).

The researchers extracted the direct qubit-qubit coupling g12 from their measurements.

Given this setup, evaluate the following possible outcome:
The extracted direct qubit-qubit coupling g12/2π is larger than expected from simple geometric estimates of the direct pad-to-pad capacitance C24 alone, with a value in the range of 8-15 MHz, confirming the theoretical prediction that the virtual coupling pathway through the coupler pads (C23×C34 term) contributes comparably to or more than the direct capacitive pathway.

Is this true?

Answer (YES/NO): NO